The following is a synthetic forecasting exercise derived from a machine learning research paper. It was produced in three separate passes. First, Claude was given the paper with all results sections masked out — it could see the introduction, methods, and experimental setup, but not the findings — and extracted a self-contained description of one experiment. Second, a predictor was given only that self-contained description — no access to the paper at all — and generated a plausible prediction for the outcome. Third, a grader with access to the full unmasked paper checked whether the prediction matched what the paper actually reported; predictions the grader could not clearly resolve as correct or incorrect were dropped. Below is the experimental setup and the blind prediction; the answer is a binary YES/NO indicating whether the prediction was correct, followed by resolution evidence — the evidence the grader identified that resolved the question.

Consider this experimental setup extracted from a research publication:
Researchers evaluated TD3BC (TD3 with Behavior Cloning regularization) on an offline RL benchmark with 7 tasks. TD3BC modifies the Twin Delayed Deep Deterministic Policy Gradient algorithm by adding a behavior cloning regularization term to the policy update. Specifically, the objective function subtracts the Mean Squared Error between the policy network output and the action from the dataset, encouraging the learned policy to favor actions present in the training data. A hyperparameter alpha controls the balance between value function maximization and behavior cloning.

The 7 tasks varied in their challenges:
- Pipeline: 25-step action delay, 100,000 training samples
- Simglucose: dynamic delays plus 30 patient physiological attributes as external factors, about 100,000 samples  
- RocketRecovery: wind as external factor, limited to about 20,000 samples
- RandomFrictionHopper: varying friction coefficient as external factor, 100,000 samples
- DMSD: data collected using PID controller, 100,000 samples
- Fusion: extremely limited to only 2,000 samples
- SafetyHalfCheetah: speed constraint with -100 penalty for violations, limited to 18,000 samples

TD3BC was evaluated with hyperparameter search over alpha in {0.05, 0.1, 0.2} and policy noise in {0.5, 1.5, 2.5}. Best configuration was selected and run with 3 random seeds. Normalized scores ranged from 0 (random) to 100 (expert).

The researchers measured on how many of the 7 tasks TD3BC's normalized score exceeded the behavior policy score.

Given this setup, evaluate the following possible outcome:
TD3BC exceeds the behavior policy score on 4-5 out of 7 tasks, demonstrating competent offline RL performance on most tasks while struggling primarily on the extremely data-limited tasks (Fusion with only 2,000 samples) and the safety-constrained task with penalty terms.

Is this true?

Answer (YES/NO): NO